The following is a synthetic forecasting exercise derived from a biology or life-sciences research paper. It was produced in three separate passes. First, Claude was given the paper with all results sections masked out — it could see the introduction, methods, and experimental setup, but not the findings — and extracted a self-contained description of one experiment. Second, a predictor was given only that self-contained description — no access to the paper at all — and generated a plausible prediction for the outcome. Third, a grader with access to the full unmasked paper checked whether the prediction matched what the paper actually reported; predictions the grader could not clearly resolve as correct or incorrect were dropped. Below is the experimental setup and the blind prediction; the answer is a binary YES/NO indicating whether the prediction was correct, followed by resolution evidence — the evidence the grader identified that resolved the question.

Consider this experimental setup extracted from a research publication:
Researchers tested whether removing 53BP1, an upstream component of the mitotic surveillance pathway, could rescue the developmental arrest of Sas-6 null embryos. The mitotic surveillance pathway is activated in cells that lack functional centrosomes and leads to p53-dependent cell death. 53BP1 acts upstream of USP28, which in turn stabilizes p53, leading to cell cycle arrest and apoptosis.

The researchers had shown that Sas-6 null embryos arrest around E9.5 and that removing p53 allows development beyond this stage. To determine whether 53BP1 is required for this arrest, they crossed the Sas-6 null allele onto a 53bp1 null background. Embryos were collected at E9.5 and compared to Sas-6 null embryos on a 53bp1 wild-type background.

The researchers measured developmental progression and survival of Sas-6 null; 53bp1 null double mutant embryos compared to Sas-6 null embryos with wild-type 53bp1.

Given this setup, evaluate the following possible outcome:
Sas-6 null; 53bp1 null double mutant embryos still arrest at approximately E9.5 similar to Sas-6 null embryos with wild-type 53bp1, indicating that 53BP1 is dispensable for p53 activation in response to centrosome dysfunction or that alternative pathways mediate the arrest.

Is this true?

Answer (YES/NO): NO